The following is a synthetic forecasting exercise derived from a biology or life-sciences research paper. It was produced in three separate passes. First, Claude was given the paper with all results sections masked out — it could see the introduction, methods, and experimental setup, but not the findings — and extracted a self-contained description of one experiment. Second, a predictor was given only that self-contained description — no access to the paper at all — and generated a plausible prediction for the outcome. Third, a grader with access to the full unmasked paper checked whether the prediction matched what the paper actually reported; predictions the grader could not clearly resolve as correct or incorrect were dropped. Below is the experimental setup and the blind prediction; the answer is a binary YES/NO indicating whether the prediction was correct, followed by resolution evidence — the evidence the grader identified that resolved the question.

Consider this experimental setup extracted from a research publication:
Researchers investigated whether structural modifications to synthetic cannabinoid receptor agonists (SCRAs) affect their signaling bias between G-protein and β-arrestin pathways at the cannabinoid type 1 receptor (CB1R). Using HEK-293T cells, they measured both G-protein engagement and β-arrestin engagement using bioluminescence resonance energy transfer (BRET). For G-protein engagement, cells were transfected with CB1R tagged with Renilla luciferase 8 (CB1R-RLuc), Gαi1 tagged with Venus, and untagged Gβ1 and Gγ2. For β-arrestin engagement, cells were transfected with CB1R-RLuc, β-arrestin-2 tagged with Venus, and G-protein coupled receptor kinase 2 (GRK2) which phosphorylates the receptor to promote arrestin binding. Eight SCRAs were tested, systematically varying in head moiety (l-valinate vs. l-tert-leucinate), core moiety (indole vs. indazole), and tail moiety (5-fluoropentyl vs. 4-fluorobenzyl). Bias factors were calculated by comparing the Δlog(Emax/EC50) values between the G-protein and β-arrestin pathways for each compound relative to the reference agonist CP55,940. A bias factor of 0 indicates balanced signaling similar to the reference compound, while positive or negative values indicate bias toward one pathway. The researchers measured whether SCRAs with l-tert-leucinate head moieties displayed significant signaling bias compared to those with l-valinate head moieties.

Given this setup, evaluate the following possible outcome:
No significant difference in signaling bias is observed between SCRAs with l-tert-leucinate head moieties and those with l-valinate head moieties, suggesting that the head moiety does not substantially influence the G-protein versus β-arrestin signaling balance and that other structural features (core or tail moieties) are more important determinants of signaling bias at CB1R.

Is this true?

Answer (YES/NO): YES